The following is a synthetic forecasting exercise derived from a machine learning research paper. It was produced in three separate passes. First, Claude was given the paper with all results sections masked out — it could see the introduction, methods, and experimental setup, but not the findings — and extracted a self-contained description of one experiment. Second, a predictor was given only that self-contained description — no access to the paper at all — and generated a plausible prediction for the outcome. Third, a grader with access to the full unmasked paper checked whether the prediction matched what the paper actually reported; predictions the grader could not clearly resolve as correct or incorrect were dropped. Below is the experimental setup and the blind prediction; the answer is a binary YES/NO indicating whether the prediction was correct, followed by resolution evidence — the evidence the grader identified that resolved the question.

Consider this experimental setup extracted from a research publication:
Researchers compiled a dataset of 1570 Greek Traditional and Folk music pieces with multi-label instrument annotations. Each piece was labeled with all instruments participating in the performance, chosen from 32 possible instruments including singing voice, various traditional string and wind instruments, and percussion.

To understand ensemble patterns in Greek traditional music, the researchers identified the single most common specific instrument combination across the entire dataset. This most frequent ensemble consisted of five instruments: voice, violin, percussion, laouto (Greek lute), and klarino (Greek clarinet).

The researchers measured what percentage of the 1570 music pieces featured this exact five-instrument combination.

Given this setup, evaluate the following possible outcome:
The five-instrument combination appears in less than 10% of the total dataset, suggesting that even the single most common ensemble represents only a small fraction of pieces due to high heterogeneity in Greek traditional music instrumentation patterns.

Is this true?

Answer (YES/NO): NO